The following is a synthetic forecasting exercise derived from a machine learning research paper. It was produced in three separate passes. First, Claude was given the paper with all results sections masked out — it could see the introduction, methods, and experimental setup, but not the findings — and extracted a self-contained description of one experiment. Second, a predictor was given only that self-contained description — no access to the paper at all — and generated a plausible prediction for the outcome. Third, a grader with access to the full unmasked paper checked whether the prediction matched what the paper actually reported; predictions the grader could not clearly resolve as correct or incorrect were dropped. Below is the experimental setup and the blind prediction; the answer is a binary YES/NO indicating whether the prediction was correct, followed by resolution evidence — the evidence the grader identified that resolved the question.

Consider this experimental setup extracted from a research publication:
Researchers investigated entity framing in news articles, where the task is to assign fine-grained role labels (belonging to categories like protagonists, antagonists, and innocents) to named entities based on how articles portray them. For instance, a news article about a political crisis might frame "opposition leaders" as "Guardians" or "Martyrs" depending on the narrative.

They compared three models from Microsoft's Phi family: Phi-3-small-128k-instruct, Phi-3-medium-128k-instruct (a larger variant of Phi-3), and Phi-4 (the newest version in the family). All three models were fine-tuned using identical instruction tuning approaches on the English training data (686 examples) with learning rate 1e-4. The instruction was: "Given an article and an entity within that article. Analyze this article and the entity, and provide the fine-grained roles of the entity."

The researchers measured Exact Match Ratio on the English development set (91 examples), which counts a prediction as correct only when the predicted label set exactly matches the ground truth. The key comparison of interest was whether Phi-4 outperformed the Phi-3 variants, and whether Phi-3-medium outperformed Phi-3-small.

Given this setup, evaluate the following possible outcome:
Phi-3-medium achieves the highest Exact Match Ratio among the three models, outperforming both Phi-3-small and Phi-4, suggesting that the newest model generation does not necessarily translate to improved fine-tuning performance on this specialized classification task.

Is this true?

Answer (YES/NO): NO